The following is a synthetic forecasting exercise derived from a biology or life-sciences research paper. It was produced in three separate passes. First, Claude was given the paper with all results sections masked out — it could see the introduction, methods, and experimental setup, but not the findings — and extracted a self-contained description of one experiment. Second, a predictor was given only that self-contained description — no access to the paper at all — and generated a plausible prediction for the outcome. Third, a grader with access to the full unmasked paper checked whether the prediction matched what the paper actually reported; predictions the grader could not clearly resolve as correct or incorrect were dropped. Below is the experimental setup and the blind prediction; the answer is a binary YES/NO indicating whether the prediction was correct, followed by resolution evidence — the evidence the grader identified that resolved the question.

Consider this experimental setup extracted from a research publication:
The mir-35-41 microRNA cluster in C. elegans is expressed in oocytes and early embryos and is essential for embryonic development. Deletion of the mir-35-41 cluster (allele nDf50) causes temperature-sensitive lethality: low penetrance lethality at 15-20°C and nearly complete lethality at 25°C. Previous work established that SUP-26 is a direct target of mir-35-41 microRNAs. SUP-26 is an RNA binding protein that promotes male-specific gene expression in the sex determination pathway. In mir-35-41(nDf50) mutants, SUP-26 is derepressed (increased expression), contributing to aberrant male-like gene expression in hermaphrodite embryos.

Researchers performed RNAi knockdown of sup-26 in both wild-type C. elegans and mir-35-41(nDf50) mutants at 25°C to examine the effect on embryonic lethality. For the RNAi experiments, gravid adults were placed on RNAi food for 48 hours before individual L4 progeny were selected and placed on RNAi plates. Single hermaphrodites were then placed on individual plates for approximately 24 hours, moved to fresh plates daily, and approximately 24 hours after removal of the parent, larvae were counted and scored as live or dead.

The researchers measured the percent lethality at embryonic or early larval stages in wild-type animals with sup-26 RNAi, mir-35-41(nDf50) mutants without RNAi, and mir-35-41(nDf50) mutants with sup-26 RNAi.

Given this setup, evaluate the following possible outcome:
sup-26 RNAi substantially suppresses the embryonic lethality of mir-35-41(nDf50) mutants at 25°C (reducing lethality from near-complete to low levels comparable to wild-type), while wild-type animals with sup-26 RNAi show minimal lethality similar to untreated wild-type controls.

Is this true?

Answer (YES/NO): NO